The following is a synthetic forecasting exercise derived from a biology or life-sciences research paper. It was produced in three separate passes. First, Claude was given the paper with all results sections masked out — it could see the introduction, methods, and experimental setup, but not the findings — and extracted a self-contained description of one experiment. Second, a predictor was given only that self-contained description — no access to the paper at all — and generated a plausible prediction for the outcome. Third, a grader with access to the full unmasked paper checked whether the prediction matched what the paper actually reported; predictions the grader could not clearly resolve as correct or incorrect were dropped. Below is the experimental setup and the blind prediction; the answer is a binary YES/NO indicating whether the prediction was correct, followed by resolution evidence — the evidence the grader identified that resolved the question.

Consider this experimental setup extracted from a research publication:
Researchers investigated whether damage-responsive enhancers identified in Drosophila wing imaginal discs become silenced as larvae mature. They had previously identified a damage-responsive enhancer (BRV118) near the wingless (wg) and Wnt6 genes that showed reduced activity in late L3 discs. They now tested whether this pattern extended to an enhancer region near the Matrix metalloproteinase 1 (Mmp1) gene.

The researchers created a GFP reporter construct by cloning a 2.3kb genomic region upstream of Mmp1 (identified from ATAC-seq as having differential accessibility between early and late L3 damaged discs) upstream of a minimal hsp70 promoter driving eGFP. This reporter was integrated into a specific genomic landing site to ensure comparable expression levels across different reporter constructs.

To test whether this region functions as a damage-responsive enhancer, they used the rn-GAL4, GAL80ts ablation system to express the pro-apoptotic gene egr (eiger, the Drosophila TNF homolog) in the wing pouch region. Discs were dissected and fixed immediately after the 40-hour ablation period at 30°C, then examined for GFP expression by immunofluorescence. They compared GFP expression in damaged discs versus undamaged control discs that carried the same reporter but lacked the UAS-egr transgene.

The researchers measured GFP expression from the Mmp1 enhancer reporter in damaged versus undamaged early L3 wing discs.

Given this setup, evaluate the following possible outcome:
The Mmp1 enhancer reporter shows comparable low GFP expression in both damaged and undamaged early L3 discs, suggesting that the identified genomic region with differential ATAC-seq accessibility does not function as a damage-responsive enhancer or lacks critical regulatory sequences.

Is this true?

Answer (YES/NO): NO